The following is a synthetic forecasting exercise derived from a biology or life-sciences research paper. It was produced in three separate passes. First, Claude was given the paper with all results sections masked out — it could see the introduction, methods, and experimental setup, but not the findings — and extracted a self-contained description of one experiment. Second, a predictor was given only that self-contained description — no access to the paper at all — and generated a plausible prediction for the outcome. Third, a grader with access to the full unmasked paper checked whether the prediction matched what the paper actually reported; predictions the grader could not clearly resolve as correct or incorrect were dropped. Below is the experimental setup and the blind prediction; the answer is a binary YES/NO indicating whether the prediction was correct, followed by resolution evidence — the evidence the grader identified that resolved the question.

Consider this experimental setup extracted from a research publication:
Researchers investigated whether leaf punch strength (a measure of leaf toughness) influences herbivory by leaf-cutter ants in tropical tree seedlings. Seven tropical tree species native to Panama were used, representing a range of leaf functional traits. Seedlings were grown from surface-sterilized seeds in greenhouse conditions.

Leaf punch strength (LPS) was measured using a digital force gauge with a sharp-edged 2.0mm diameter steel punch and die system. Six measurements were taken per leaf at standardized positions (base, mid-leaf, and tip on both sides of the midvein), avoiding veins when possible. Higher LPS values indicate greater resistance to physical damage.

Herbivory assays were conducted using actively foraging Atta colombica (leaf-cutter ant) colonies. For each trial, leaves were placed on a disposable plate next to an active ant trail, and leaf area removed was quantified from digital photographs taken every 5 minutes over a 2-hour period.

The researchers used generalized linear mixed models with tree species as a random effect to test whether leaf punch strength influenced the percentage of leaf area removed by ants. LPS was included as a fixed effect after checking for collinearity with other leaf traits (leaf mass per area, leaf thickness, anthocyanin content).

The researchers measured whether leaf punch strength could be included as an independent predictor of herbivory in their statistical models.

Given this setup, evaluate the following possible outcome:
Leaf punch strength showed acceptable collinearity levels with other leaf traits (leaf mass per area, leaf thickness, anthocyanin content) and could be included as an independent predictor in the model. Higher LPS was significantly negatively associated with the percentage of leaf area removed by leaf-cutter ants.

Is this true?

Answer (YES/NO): NO